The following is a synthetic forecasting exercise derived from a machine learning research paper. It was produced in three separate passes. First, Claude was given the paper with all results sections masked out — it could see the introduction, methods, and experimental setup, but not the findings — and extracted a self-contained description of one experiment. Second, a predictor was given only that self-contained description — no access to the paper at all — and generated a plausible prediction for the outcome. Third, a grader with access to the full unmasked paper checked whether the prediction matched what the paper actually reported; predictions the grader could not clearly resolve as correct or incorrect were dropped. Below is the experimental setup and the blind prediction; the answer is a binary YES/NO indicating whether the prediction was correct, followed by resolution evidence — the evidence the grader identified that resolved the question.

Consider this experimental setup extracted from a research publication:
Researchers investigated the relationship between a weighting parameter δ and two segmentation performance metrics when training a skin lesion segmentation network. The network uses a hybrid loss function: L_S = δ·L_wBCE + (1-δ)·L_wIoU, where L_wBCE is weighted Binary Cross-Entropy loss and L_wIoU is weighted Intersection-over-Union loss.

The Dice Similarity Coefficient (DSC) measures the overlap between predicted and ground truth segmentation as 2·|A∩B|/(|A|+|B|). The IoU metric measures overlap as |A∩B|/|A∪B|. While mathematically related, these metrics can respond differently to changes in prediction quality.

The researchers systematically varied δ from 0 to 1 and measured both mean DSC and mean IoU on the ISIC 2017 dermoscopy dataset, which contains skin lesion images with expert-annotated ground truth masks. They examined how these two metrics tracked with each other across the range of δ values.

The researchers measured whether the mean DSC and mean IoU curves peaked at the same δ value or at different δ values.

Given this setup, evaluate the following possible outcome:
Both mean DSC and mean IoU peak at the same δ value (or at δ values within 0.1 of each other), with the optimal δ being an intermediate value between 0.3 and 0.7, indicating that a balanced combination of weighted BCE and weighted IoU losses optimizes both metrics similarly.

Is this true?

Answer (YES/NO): NO